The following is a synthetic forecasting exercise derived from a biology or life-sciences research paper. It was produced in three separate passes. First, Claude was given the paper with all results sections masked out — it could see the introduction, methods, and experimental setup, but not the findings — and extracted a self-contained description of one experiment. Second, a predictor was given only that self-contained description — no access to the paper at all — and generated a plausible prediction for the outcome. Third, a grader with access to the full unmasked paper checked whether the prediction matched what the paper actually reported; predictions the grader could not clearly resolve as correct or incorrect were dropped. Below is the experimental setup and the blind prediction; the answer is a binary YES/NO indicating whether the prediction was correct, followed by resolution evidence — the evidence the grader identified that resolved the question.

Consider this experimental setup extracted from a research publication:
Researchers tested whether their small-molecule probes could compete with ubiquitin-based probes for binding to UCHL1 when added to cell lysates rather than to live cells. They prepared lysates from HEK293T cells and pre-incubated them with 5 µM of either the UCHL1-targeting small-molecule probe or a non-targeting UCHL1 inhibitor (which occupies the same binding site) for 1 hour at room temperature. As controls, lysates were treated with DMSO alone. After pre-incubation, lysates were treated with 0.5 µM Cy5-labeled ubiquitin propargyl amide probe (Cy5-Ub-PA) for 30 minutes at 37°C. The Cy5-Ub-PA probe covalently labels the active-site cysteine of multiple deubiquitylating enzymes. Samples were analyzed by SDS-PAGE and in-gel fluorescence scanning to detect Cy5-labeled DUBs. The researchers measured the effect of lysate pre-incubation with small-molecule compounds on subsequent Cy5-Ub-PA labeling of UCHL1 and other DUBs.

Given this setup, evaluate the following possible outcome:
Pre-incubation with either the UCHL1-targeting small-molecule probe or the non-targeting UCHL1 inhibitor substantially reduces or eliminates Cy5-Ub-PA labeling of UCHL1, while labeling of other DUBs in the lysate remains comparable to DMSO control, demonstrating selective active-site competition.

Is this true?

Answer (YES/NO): YES